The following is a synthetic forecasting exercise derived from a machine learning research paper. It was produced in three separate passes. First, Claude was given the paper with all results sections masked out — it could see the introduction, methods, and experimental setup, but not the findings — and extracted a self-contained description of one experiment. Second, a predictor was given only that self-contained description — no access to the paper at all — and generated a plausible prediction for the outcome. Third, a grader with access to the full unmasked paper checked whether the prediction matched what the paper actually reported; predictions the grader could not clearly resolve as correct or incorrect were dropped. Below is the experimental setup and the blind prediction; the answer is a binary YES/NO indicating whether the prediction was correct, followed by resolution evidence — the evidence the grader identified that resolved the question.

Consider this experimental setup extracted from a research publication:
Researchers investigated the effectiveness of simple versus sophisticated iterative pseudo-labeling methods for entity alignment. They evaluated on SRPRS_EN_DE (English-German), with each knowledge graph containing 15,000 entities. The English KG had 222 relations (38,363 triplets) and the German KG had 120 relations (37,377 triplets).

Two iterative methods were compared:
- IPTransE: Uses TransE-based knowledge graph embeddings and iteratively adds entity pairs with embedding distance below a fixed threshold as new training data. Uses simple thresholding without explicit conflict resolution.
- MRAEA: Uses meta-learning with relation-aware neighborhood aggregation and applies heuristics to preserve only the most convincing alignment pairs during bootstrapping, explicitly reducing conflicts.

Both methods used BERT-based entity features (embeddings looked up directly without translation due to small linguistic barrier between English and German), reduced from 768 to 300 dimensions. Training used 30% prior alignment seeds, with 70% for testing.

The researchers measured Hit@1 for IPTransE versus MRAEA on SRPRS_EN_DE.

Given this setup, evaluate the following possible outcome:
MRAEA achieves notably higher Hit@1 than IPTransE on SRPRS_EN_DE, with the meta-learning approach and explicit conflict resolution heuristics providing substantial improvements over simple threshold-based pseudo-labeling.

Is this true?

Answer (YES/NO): YES